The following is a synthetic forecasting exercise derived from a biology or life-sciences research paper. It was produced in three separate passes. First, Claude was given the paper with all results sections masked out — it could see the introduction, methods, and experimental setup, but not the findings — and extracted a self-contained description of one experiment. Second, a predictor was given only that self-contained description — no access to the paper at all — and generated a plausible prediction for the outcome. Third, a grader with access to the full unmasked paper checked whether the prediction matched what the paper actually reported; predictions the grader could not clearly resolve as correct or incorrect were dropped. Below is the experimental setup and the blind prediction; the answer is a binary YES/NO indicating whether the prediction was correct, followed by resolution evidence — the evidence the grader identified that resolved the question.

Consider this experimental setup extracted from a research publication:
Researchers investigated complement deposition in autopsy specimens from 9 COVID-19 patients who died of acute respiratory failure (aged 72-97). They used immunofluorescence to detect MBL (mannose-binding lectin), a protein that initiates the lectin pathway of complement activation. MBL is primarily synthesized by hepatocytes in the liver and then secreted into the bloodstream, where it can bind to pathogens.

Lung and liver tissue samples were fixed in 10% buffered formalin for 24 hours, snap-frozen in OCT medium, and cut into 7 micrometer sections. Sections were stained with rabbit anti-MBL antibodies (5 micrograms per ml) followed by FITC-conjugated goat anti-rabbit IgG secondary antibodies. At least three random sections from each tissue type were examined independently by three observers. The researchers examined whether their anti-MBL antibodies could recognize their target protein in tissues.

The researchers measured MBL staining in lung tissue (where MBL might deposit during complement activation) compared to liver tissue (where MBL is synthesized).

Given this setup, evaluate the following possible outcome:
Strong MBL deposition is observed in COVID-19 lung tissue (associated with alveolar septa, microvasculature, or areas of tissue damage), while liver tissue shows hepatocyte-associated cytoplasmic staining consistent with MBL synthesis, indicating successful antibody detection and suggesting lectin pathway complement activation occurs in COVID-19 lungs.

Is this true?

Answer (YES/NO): NO